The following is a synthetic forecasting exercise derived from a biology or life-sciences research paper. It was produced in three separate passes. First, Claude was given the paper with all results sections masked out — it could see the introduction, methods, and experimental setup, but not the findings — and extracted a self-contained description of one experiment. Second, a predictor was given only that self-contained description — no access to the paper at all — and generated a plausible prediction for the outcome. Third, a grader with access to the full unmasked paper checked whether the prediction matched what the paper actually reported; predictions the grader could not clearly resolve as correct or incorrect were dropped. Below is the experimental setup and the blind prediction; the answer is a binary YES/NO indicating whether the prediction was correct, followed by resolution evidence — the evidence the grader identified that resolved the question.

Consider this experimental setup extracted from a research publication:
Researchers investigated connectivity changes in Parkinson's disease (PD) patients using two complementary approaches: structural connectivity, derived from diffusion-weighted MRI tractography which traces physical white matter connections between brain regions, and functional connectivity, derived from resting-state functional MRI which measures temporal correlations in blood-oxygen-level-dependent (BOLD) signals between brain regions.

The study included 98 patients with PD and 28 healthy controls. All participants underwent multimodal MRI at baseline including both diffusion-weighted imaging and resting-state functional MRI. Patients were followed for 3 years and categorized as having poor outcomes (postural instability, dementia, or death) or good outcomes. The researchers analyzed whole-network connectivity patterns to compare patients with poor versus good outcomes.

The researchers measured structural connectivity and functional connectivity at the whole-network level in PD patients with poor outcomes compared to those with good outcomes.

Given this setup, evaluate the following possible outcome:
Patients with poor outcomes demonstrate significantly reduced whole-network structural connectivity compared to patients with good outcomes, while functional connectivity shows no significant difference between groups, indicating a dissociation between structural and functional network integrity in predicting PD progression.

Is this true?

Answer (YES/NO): YES